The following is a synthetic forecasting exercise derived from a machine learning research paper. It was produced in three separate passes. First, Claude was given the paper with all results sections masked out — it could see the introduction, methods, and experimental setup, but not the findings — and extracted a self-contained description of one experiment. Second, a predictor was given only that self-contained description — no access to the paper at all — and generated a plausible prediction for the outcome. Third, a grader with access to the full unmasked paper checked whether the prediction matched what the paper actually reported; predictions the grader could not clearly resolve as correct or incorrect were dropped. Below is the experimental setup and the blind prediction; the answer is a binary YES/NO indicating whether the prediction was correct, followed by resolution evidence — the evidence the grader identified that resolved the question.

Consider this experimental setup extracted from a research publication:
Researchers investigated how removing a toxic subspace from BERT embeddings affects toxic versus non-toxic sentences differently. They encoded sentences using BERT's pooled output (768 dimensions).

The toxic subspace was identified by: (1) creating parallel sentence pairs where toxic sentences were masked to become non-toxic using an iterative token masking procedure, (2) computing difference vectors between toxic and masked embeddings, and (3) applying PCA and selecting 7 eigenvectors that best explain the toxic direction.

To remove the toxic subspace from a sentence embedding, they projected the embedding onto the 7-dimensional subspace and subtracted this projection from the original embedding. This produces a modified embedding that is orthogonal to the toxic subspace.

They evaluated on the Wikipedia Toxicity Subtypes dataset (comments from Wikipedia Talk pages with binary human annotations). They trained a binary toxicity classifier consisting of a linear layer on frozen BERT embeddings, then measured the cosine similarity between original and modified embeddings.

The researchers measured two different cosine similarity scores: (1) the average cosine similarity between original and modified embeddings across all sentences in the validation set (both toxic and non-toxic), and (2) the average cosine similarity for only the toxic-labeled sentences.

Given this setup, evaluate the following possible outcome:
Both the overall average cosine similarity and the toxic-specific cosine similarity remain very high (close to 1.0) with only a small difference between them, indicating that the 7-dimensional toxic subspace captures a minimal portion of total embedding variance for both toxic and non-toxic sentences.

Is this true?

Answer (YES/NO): NO